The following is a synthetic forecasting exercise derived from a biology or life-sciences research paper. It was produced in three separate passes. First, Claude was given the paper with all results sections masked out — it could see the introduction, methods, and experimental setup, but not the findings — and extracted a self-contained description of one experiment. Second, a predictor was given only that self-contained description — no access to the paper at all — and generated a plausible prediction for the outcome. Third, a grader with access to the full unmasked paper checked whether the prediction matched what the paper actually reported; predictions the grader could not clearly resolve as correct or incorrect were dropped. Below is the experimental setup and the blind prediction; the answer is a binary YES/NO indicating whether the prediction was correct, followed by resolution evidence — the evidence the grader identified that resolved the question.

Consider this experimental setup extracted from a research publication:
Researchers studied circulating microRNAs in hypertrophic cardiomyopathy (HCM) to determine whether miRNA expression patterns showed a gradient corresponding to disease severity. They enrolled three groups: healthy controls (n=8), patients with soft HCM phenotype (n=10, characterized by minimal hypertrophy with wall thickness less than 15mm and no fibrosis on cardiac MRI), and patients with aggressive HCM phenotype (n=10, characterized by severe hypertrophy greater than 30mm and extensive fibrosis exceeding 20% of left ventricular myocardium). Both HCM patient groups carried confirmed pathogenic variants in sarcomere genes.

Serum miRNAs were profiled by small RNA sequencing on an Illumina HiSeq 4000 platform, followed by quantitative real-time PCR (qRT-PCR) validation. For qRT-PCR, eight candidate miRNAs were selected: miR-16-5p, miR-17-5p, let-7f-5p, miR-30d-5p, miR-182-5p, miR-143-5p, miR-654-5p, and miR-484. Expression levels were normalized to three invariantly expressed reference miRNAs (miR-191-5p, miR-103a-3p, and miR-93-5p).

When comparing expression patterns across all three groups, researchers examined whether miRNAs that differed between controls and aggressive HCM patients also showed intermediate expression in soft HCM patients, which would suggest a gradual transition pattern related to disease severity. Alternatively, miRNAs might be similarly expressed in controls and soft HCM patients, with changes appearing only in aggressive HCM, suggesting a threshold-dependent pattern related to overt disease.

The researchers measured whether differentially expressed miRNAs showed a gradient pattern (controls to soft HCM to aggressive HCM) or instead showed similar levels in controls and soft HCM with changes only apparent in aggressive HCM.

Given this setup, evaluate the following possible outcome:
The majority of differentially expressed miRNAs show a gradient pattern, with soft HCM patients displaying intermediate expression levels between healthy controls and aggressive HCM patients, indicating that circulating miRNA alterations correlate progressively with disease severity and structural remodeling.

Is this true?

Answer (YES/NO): NO